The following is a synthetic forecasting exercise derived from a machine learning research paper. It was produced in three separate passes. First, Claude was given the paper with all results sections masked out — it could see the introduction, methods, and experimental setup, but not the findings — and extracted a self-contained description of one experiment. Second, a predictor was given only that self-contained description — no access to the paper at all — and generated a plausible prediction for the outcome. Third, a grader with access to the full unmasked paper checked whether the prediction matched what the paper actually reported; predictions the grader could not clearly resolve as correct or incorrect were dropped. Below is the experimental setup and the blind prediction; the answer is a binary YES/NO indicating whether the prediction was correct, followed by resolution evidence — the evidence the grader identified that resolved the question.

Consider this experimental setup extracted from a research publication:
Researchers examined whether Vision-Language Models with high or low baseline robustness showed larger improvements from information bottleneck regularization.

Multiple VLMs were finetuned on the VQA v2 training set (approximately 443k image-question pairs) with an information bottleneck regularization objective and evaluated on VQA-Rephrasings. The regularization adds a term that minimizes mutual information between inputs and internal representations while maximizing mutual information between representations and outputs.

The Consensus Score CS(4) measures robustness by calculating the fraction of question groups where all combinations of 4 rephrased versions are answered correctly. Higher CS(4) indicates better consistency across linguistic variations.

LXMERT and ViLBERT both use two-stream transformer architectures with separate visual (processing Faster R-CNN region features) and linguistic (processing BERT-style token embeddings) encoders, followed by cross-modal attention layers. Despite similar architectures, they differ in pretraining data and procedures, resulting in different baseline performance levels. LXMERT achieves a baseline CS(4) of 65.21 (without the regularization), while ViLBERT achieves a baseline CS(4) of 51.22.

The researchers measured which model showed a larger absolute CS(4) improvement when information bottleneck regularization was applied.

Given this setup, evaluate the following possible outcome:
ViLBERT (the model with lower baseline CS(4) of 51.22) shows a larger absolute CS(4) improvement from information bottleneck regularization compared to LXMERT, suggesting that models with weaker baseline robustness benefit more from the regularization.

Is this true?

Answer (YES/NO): YES